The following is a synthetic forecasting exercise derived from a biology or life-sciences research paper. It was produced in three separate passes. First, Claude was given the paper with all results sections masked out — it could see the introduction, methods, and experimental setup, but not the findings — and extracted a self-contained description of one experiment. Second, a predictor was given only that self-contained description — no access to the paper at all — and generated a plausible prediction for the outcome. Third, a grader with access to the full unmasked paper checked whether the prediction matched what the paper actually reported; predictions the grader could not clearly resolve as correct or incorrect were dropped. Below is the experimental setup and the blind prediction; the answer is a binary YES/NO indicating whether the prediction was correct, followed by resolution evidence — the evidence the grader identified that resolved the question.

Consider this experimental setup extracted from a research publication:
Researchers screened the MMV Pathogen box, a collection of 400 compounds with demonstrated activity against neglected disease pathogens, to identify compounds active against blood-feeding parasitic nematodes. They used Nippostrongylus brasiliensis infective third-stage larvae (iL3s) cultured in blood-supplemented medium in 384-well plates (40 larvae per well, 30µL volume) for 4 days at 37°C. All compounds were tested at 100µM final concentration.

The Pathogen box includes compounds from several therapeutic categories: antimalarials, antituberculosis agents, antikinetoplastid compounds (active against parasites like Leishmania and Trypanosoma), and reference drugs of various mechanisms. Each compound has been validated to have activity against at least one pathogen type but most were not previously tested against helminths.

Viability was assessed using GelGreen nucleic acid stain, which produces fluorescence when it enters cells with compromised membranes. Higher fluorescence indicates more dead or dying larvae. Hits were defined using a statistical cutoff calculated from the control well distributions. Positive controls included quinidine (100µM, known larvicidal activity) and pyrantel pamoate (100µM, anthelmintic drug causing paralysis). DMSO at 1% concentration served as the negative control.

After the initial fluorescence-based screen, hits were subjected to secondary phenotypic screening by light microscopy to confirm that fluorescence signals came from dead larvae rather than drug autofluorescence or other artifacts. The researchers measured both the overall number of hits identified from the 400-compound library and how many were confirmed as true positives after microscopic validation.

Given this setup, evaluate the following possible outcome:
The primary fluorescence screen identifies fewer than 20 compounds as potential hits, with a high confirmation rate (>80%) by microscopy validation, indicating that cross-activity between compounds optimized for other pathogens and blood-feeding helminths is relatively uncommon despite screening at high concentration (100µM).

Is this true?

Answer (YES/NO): NO